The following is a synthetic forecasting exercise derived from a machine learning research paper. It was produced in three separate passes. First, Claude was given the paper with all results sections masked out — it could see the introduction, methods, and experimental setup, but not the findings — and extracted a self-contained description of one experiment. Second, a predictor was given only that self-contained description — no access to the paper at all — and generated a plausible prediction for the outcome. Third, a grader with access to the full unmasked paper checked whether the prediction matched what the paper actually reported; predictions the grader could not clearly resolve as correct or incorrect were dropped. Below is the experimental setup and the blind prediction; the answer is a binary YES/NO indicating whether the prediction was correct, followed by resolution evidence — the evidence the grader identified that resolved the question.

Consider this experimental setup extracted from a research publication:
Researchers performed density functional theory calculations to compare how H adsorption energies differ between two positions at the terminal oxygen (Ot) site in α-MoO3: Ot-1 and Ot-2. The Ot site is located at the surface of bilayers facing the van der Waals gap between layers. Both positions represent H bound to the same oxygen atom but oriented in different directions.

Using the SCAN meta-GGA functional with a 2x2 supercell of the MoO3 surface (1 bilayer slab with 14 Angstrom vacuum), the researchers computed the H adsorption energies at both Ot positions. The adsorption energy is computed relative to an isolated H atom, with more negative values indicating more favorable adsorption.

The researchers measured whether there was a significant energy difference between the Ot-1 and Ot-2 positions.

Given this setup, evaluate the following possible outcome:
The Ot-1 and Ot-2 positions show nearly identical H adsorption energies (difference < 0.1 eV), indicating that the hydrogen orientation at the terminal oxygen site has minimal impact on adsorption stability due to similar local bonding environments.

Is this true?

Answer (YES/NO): YES